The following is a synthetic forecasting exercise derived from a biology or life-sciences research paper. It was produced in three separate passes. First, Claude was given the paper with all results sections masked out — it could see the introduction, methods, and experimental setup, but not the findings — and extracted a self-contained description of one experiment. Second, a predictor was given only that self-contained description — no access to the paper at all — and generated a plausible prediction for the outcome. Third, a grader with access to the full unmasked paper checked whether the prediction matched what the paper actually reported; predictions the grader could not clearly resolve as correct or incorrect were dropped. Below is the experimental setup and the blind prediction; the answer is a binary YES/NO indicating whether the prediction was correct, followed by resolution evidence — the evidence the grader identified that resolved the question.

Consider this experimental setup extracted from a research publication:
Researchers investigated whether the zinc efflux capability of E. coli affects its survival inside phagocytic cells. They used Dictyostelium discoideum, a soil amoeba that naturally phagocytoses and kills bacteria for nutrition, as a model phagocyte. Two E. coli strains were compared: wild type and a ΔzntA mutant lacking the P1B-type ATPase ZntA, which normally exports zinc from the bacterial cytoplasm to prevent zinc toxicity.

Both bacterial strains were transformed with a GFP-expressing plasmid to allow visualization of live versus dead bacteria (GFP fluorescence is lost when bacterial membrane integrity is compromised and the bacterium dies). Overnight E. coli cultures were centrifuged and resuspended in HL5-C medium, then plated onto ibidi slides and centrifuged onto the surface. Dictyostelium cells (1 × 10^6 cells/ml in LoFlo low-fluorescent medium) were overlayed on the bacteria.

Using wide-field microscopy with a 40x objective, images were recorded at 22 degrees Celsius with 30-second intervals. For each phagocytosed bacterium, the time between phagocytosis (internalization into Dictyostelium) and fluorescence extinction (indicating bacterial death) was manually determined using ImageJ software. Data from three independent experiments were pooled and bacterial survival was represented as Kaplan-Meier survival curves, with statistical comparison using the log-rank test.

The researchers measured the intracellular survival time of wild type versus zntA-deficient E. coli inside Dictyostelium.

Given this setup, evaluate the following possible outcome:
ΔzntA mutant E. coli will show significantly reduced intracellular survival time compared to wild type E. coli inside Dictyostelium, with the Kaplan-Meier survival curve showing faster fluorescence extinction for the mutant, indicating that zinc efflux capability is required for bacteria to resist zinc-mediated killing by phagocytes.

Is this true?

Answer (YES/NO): YES